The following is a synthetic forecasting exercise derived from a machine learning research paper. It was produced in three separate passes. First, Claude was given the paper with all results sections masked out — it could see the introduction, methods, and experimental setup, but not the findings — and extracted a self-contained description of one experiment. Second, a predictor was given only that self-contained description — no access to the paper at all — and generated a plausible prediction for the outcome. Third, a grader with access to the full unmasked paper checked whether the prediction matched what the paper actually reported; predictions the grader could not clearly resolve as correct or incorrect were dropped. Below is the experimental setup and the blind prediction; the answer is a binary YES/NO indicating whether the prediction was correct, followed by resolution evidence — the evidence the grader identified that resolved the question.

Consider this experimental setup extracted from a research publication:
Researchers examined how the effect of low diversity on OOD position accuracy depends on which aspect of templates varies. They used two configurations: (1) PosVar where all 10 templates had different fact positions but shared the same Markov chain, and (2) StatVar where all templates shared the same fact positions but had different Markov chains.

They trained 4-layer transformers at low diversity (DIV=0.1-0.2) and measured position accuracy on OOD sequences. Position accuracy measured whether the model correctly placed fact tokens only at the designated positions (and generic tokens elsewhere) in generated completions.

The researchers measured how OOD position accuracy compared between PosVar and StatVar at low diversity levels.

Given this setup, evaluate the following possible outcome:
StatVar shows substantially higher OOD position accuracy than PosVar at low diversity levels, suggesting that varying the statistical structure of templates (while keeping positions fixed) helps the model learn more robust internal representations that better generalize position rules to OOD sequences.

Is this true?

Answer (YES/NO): YES